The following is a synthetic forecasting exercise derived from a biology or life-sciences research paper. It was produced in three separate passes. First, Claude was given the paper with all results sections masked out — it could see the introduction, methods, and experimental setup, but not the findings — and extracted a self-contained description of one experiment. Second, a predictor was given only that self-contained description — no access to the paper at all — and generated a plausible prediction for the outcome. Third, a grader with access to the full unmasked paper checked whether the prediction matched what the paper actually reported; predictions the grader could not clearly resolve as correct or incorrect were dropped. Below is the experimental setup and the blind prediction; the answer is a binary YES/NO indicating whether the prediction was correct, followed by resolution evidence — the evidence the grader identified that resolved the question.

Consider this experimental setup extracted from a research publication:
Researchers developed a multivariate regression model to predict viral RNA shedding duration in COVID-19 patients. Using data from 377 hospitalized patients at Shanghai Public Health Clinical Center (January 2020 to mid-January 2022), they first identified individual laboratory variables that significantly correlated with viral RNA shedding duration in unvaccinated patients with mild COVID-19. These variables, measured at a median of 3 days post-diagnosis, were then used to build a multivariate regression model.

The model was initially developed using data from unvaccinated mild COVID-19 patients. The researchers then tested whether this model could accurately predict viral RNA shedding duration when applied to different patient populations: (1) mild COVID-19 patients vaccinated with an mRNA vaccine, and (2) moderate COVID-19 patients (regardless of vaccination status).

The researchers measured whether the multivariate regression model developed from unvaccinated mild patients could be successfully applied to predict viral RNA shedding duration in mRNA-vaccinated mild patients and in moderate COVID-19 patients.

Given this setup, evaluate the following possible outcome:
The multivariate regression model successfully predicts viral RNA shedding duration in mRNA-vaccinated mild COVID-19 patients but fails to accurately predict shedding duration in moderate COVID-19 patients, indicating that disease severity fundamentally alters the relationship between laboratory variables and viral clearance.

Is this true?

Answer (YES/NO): NO